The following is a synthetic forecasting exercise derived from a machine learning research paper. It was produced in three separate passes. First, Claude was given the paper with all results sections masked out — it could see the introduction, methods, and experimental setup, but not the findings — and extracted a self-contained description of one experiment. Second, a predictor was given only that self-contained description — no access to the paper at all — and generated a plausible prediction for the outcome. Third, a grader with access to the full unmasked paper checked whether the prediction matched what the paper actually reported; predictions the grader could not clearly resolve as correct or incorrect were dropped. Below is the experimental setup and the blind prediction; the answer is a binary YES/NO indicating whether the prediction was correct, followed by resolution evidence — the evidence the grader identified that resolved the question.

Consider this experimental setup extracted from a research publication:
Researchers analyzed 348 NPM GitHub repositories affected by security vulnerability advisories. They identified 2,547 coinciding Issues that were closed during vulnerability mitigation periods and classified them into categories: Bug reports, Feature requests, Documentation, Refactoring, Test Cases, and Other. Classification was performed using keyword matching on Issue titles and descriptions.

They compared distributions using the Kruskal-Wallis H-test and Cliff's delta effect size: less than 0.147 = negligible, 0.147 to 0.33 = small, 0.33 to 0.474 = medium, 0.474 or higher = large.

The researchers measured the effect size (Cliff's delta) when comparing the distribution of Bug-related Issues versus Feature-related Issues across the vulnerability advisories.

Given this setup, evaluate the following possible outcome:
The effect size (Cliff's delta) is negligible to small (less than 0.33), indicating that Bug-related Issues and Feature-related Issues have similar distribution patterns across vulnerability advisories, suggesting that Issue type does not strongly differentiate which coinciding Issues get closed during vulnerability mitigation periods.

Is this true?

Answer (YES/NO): YES